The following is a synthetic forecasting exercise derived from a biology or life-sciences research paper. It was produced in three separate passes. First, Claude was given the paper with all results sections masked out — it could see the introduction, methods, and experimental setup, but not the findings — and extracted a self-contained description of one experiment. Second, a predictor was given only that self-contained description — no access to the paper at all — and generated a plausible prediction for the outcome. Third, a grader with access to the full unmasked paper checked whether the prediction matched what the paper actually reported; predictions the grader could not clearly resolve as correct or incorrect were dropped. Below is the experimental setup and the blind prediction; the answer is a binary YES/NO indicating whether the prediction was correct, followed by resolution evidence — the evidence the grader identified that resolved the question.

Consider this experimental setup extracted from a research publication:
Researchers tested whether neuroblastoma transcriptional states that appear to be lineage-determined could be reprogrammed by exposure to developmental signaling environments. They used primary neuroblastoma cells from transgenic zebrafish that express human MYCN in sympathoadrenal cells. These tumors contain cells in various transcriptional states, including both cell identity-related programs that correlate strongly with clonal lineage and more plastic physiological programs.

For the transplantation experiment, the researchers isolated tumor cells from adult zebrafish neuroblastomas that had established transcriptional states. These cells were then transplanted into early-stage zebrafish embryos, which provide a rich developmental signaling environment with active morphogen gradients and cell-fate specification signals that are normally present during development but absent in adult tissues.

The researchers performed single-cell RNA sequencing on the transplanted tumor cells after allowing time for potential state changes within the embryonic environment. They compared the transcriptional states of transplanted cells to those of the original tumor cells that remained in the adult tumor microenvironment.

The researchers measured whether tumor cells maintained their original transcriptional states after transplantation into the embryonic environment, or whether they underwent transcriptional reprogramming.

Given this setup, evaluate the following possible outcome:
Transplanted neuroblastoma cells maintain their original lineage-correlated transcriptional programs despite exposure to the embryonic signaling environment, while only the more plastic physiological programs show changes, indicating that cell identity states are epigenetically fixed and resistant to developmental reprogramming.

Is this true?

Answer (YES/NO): NO